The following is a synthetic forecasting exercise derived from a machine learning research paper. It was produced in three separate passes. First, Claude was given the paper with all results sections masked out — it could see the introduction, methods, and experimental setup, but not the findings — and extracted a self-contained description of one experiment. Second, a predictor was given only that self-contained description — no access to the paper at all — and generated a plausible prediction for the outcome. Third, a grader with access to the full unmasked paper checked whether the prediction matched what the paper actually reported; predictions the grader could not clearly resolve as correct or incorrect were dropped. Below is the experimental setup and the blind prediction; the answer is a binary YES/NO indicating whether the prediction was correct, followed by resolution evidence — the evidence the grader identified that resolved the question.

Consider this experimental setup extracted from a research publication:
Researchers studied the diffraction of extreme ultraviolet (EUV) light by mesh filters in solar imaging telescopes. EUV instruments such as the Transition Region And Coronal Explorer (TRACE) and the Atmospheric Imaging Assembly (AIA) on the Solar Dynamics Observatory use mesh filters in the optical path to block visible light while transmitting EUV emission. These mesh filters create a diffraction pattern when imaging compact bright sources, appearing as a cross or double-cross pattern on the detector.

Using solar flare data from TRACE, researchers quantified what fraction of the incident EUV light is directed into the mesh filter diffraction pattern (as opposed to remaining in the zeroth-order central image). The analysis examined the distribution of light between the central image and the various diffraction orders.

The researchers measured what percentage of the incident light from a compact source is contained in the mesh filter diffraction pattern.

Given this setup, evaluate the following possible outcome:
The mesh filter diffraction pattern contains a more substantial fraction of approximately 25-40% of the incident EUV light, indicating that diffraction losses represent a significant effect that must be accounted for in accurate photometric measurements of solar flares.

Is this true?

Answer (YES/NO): NO